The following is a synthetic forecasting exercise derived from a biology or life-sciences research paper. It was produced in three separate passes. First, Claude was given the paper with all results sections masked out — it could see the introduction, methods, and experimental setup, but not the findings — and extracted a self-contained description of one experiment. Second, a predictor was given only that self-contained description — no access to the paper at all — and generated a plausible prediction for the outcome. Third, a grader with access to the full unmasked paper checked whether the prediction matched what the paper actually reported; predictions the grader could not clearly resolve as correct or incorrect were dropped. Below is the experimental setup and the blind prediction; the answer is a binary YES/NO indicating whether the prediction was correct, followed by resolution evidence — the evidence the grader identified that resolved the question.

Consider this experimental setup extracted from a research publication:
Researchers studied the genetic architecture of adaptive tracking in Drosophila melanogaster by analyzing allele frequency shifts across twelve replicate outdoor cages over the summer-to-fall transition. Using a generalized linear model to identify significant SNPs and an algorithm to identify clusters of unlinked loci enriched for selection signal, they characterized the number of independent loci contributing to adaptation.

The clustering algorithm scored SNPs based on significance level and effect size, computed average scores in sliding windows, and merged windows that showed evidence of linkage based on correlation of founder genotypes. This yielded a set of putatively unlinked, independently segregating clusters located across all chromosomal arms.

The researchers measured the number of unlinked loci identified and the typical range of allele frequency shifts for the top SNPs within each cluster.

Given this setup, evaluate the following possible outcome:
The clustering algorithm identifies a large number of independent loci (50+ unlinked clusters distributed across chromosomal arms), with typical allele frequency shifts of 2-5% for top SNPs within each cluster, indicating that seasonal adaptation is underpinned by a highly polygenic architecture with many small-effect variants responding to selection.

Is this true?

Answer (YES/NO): NO